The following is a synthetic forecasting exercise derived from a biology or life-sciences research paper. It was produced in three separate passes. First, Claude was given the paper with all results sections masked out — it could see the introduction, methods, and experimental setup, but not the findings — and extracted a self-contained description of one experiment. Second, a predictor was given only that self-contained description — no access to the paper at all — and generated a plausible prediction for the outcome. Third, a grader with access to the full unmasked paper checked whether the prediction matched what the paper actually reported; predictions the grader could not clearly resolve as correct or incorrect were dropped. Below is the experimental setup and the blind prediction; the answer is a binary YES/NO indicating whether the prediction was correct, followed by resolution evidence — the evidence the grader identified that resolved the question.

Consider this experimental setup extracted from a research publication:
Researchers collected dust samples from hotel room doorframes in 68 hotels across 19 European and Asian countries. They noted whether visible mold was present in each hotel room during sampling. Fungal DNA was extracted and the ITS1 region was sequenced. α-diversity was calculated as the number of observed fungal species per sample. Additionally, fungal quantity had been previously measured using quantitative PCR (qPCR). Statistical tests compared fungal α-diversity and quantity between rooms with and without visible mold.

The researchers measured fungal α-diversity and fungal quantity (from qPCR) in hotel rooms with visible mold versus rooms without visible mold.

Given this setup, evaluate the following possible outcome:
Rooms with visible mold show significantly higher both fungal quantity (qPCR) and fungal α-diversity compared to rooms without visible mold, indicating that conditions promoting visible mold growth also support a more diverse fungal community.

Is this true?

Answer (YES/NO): NO